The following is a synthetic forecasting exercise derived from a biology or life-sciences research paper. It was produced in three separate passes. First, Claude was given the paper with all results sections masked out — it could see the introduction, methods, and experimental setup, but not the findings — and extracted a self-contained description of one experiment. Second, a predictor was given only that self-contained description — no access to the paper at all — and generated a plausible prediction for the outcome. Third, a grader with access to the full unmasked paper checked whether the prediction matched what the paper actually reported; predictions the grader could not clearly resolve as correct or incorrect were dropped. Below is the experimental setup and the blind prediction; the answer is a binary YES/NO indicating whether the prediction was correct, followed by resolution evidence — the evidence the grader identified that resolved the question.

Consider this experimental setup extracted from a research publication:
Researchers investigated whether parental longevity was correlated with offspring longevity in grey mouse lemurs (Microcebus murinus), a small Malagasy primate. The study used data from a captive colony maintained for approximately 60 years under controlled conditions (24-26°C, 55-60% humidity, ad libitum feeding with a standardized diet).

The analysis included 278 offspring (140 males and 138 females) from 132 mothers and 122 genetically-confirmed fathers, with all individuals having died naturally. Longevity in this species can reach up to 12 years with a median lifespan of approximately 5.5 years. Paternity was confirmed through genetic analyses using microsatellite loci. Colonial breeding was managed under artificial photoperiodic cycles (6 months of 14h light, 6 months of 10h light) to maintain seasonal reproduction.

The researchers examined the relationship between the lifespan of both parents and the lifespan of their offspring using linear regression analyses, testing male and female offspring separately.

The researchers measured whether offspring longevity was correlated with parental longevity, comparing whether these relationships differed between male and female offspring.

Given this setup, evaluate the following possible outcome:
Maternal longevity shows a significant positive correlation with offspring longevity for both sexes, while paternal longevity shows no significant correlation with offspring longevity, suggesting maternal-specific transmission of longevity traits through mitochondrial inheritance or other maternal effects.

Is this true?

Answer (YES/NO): NO